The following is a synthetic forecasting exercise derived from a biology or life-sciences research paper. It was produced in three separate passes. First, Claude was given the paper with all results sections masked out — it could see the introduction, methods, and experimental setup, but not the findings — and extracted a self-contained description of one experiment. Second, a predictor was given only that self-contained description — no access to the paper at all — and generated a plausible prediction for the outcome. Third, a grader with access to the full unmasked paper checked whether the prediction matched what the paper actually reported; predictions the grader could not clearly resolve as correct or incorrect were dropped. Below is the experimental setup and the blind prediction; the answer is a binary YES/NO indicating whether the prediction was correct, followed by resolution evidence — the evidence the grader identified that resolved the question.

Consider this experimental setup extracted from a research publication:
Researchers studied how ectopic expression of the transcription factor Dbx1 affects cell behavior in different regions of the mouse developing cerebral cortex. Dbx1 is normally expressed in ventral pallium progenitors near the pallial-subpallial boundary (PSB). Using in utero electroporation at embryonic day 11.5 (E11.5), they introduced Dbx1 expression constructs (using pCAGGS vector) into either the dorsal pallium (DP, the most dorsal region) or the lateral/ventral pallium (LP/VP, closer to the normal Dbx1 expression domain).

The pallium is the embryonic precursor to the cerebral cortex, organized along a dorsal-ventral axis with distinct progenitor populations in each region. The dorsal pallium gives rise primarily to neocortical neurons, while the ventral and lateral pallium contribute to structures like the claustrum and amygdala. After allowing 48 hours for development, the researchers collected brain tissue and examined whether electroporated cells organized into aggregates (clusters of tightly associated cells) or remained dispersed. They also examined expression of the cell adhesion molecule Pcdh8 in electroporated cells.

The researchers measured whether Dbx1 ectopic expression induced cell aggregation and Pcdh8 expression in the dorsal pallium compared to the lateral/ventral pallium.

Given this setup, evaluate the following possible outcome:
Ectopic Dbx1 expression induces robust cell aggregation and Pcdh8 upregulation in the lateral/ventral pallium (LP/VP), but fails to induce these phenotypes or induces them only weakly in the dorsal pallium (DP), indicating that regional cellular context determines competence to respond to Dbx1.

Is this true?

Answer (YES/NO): YES